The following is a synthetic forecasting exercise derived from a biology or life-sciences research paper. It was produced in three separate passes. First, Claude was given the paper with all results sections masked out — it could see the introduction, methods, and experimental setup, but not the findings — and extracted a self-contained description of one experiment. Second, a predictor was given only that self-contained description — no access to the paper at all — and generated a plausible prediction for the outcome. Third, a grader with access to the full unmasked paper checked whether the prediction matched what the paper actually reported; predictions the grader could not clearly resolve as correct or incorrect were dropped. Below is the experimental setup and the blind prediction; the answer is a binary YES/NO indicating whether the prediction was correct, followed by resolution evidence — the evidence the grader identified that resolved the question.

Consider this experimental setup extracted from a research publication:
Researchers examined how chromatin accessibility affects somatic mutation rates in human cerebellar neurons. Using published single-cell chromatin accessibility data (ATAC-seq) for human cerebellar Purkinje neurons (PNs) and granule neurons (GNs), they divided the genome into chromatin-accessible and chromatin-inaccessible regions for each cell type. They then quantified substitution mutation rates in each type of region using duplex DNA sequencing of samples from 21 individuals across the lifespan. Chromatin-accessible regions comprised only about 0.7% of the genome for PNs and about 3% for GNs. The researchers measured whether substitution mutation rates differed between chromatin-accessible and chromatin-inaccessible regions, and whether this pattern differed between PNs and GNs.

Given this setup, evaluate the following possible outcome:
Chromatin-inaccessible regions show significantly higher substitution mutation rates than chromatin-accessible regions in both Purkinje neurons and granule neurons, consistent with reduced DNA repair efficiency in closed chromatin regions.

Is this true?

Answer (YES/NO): NO